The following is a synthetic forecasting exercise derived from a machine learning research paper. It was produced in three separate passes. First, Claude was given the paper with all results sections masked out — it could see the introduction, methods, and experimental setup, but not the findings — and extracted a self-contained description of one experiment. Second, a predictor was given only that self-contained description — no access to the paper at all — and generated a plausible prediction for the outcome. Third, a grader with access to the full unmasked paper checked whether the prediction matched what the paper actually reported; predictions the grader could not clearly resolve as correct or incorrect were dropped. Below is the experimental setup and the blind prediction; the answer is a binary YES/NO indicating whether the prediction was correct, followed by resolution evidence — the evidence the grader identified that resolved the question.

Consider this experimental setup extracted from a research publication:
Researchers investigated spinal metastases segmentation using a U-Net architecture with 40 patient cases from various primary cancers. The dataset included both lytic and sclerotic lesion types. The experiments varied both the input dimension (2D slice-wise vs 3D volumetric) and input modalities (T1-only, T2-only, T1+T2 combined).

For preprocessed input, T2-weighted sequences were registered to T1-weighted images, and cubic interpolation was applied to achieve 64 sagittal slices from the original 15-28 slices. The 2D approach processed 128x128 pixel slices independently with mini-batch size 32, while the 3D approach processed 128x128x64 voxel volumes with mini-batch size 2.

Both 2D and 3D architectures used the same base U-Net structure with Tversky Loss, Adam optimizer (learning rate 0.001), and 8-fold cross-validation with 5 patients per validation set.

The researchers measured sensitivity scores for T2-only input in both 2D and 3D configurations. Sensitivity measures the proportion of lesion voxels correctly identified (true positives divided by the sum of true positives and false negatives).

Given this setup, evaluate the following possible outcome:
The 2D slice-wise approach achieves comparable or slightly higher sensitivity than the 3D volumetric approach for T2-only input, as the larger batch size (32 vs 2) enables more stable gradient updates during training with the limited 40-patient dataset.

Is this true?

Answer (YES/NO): NO